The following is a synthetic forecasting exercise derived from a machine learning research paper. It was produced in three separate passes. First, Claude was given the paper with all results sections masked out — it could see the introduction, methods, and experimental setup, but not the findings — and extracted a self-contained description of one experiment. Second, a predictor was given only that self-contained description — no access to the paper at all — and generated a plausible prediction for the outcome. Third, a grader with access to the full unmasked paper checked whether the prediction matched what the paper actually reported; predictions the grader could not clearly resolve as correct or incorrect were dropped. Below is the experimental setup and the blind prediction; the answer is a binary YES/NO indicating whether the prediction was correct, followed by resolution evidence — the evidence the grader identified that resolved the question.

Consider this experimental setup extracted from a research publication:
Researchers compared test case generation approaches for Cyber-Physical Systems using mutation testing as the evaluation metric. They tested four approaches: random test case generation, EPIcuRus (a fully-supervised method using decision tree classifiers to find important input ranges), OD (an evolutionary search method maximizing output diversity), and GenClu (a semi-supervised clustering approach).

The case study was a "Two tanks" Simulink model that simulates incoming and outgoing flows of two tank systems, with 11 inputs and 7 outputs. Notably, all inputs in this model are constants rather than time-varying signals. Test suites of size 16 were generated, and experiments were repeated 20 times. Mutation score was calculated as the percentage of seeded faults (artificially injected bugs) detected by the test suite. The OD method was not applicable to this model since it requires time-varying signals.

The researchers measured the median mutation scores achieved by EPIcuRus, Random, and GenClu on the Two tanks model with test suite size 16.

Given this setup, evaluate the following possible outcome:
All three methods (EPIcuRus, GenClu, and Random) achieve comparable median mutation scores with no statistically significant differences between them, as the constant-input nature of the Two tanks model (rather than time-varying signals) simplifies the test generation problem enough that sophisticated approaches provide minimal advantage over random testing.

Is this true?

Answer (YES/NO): NO